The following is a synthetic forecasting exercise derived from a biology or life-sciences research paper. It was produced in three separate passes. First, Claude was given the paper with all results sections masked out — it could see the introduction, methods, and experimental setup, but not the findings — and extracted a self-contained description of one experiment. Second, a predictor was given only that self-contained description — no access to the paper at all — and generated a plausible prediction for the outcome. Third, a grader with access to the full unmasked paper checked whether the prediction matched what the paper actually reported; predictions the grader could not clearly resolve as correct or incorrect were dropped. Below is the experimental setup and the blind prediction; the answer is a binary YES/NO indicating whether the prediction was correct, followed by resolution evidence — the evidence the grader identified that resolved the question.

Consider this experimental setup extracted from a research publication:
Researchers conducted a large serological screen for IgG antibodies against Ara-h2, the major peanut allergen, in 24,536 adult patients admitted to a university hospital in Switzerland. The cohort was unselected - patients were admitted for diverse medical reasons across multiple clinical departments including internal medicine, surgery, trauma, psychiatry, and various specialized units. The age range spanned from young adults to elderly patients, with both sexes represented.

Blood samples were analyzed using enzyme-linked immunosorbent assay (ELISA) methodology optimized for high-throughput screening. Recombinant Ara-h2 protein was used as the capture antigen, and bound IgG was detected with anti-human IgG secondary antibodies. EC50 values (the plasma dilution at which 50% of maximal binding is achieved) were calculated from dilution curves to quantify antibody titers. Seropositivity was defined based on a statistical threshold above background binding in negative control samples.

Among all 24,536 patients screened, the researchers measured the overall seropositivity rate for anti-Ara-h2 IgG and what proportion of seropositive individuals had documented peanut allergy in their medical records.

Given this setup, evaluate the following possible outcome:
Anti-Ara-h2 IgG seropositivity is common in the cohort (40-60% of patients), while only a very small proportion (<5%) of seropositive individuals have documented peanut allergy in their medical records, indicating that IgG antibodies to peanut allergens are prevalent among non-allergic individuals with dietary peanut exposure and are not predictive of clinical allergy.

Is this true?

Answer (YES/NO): NO